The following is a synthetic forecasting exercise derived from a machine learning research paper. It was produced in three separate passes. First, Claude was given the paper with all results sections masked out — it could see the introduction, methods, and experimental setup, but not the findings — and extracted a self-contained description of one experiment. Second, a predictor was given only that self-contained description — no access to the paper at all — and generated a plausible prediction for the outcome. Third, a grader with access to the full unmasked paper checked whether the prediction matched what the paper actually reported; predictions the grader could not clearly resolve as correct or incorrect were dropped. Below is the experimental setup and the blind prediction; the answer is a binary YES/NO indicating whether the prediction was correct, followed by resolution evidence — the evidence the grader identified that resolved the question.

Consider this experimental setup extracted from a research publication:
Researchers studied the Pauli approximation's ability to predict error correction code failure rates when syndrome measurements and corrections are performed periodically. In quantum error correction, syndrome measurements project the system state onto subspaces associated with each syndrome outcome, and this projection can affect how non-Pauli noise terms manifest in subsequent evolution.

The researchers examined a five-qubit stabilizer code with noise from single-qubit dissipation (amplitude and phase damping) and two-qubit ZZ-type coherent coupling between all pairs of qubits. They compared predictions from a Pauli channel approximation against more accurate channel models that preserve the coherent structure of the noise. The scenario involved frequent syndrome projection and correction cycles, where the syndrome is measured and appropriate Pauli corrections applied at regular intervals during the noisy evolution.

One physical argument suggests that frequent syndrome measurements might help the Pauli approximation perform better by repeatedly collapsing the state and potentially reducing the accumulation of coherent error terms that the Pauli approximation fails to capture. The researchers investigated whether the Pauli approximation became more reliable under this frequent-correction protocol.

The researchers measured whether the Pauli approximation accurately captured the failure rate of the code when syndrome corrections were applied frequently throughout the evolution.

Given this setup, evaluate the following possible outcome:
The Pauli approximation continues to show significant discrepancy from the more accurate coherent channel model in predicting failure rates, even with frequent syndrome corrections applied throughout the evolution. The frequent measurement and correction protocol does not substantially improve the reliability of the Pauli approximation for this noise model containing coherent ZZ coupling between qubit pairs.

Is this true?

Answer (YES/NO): YES